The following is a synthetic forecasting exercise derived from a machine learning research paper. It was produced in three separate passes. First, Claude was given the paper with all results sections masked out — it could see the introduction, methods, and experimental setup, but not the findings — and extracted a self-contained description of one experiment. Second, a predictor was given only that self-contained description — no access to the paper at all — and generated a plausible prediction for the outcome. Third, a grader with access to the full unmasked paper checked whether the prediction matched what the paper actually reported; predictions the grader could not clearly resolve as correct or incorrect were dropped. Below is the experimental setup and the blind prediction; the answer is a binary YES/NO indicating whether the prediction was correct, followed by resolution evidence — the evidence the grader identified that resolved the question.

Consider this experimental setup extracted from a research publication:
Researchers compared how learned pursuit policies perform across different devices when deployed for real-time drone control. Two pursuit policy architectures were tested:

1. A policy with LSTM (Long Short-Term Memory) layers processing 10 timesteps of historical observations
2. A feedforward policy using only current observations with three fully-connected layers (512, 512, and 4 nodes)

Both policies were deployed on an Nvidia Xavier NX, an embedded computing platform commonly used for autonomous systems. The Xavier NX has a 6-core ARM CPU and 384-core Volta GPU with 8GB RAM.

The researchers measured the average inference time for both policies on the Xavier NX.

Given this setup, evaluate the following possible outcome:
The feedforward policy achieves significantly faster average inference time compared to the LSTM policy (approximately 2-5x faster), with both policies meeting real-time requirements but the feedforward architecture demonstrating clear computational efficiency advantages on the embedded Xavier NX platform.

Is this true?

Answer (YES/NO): NO